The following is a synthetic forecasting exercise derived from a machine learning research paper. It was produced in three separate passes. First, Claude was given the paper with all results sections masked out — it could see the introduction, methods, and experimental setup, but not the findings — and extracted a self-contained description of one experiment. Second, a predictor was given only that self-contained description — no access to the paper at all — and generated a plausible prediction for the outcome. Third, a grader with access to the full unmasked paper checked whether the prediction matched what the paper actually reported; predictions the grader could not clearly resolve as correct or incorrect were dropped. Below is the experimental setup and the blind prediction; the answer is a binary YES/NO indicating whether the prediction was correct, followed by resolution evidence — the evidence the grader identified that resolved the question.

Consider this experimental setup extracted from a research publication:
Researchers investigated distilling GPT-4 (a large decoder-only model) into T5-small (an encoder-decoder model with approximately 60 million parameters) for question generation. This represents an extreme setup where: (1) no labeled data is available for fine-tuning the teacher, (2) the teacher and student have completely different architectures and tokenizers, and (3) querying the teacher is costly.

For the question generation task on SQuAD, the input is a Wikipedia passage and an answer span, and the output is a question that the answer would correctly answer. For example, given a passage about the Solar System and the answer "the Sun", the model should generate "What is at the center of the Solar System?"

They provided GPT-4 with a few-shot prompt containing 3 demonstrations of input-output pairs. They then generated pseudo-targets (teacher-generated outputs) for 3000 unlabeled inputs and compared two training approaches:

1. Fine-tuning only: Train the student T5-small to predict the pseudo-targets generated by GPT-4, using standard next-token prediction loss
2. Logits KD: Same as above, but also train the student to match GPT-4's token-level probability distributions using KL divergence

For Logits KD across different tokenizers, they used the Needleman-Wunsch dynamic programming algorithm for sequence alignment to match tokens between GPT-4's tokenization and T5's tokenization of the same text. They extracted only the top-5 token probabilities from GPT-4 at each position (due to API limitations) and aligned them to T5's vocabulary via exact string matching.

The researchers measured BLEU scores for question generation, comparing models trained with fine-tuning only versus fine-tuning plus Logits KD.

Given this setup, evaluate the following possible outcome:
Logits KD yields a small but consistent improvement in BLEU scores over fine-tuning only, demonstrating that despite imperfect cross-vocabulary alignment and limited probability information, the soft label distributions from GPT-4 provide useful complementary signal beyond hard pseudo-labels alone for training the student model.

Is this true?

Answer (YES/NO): NO